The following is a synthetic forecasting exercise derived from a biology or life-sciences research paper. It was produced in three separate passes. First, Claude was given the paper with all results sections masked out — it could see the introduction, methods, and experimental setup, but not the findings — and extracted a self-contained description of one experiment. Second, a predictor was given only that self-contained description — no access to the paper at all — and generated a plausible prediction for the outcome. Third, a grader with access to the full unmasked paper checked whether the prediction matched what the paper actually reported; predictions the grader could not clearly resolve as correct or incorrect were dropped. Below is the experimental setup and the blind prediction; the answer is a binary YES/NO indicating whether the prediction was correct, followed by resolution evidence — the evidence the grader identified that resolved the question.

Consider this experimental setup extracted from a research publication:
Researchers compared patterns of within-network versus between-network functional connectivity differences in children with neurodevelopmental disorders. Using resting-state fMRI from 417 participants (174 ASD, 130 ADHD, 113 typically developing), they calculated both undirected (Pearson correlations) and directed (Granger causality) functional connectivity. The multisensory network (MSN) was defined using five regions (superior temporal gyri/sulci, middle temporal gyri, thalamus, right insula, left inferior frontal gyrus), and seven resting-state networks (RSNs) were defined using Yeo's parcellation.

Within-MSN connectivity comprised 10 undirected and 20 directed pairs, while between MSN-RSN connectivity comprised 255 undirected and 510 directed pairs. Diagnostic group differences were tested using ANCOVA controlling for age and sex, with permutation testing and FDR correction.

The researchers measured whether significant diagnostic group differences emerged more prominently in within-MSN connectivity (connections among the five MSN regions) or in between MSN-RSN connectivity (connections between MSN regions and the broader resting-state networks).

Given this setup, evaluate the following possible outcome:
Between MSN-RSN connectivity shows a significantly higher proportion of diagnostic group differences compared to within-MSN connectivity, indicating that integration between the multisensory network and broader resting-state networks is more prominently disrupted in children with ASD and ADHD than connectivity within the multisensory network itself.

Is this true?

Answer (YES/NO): YES